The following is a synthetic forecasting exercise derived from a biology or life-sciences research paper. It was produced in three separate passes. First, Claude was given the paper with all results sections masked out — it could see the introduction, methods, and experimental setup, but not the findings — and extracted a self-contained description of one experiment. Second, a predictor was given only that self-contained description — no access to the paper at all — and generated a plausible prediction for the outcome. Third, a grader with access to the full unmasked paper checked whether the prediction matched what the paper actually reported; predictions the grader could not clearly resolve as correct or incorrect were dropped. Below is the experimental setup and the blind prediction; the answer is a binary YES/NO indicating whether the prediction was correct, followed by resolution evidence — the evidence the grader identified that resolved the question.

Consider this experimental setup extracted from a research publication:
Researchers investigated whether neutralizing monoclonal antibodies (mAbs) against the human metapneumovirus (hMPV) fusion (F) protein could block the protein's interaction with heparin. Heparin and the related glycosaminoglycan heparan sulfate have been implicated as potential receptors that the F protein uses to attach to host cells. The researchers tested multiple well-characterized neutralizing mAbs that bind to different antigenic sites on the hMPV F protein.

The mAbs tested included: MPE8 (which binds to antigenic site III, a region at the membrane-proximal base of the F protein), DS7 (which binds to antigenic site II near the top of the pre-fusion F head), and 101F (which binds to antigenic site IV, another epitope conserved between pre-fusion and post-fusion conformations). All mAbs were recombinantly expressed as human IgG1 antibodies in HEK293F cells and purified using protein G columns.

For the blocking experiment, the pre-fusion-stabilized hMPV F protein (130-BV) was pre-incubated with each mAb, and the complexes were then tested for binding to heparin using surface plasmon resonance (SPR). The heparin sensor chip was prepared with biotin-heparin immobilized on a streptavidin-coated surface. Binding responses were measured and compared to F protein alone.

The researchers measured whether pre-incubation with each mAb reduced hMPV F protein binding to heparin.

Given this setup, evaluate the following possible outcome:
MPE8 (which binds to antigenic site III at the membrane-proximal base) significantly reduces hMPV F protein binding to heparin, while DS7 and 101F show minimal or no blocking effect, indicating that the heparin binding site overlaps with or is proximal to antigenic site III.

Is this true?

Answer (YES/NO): NO